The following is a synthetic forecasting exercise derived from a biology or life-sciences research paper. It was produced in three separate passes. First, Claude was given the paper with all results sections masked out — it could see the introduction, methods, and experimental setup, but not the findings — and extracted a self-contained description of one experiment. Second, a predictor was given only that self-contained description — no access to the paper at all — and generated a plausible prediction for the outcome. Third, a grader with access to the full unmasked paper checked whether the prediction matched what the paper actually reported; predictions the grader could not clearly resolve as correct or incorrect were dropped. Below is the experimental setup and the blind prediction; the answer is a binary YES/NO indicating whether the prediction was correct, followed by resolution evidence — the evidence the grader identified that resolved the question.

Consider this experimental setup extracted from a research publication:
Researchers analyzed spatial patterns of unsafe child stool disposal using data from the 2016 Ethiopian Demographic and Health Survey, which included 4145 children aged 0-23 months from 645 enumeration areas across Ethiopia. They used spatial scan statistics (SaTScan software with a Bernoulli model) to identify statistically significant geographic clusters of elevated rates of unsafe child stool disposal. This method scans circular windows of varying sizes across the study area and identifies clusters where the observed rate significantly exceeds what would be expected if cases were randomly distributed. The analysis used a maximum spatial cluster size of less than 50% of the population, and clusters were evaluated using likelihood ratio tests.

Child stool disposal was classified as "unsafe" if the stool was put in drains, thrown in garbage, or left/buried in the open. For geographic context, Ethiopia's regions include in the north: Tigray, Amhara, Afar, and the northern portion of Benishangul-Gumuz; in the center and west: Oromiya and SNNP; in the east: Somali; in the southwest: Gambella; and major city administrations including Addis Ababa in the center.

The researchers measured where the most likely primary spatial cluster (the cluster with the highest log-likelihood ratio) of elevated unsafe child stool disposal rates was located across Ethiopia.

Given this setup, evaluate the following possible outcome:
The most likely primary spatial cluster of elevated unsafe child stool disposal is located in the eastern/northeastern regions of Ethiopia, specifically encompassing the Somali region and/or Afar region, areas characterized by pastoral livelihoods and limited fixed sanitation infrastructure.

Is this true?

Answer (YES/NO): NO